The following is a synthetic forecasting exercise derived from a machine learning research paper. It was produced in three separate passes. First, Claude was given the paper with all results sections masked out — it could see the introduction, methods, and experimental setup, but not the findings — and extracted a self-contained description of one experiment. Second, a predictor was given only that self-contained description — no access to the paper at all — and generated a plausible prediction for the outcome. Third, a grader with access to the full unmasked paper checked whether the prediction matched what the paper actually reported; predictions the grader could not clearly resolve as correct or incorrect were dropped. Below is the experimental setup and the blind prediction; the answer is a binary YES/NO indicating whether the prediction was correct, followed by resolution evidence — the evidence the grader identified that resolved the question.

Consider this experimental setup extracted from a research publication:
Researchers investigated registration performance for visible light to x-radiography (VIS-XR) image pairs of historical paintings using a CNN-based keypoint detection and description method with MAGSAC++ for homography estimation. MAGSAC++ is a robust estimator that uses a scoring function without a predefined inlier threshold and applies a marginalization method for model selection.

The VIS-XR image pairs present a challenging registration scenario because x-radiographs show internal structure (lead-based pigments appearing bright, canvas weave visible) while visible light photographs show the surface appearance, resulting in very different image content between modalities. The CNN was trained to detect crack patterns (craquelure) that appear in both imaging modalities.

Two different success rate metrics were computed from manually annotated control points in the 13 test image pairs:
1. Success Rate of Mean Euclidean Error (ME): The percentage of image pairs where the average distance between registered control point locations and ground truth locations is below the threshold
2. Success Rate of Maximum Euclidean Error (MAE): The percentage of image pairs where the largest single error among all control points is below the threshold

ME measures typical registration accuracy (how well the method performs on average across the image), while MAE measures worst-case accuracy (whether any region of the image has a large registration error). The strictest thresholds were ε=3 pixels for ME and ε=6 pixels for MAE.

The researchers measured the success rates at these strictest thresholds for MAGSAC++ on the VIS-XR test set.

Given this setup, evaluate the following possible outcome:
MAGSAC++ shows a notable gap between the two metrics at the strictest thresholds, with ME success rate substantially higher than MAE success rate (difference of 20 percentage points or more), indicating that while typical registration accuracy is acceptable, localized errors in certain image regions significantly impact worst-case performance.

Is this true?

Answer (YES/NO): YES